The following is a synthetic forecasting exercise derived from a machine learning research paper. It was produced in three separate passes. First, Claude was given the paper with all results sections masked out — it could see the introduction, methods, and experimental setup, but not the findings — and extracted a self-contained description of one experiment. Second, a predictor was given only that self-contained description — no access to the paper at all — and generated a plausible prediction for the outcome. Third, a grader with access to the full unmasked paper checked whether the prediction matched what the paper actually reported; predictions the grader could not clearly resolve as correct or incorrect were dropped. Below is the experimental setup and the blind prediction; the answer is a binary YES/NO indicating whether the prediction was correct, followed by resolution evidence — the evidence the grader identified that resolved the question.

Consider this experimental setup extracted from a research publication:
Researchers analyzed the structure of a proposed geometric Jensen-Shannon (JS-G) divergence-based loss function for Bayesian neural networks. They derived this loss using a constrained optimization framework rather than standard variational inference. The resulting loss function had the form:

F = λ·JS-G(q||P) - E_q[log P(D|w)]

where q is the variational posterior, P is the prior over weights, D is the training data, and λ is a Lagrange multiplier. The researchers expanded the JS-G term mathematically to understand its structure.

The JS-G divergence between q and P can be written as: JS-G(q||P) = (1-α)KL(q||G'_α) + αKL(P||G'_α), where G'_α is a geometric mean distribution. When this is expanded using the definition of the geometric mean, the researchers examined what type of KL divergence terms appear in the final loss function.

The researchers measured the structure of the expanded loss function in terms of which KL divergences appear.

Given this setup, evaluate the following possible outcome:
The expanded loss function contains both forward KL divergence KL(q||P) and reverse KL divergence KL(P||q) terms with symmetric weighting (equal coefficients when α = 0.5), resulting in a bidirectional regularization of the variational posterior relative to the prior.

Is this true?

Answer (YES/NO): NO